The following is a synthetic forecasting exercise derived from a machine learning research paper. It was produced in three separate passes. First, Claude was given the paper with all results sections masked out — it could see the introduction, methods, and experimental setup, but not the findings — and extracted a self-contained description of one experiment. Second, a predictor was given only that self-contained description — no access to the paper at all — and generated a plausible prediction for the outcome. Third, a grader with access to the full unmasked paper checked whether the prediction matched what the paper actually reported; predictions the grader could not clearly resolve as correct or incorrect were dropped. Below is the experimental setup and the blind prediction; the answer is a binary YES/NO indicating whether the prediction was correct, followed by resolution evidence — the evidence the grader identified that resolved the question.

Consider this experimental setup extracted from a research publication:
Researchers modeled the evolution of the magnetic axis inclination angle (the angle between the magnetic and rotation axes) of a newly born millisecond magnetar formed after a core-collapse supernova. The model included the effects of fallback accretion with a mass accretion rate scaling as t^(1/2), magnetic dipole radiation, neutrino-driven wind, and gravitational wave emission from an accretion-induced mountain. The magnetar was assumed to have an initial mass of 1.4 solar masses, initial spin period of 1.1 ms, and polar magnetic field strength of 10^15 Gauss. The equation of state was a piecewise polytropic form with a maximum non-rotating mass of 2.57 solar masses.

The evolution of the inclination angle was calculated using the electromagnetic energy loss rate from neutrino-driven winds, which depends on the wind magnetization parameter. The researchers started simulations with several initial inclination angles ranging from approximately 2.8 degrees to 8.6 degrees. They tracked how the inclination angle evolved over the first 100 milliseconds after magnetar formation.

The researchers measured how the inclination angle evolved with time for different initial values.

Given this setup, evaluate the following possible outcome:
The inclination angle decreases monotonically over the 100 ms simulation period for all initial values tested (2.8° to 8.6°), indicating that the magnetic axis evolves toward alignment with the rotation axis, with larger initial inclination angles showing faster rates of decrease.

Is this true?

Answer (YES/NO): NO